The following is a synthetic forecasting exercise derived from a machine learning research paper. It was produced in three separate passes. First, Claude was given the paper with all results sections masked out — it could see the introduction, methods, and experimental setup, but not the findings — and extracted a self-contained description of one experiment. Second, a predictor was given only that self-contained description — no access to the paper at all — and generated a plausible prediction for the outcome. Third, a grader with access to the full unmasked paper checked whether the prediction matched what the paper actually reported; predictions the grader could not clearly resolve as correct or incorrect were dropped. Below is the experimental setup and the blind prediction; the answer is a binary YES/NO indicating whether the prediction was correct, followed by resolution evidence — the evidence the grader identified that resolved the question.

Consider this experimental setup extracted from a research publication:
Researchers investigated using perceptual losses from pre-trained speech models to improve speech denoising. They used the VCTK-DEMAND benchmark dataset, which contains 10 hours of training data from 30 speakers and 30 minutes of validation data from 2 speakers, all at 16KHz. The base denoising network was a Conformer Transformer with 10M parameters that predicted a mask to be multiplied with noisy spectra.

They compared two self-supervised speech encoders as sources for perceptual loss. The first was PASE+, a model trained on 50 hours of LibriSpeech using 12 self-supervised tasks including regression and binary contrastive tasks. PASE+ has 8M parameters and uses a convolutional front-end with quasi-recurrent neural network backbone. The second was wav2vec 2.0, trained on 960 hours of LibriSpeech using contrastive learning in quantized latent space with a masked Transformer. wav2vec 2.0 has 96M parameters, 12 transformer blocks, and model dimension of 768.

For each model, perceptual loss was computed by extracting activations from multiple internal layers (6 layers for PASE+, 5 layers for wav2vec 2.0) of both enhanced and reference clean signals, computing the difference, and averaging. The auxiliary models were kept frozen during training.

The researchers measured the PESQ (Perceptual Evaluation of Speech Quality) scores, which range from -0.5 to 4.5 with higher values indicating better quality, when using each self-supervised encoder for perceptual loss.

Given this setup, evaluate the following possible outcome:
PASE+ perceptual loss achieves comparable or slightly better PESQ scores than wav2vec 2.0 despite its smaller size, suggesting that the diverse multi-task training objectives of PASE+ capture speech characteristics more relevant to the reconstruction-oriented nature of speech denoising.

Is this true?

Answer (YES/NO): YES